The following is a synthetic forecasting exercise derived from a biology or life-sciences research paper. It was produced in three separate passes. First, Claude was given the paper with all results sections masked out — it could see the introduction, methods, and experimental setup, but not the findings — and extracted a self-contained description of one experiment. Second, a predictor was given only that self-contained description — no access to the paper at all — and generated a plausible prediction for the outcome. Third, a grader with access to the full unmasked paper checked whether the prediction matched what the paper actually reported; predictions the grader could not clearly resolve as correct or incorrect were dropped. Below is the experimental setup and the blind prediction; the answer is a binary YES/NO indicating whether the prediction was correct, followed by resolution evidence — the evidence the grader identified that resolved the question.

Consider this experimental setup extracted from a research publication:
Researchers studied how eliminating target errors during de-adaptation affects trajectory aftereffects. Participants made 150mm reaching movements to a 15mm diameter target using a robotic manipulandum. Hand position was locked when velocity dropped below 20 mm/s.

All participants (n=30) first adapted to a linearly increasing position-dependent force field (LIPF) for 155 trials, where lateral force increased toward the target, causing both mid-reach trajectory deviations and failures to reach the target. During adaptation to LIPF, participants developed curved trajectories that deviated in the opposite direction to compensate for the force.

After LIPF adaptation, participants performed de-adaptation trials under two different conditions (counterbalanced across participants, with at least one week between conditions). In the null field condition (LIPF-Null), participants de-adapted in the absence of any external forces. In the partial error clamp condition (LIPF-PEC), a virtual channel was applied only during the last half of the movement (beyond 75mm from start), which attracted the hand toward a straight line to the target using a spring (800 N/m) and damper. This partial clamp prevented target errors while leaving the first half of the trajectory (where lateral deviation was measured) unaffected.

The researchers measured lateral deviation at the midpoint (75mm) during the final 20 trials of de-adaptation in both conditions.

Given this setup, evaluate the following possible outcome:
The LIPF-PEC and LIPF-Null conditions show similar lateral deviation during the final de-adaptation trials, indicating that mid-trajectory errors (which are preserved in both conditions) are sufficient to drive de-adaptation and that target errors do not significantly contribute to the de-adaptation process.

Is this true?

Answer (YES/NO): NO